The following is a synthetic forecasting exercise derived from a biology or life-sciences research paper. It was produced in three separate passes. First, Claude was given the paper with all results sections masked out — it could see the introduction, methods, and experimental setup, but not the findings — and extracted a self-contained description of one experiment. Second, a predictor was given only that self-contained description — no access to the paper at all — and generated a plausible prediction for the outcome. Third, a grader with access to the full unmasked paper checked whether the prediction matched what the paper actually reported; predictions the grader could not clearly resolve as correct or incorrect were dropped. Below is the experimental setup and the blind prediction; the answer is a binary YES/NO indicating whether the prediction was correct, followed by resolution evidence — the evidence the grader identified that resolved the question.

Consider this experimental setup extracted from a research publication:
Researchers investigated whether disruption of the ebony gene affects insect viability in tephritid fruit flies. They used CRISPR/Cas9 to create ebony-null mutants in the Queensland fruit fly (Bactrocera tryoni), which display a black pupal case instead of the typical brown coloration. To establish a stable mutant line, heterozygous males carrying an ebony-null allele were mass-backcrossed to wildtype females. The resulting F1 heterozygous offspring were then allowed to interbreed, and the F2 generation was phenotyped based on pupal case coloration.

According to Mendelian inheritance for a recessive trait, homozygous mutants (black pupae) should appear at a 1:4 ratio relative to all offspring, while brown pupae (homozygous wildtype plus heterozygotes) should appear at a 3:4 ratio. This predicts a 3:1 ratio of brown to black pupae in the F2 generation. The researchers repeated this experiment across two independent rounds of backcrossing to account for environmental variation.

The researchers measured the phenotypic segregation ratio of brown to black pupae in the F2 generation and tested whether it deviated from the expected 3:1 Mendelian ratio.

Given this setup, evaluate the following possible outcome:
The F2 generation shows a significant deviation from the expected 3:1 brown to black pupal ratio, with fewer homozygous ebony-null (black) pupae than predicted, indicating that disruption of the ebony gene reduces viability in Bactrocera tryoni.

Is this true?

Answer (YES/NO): NO